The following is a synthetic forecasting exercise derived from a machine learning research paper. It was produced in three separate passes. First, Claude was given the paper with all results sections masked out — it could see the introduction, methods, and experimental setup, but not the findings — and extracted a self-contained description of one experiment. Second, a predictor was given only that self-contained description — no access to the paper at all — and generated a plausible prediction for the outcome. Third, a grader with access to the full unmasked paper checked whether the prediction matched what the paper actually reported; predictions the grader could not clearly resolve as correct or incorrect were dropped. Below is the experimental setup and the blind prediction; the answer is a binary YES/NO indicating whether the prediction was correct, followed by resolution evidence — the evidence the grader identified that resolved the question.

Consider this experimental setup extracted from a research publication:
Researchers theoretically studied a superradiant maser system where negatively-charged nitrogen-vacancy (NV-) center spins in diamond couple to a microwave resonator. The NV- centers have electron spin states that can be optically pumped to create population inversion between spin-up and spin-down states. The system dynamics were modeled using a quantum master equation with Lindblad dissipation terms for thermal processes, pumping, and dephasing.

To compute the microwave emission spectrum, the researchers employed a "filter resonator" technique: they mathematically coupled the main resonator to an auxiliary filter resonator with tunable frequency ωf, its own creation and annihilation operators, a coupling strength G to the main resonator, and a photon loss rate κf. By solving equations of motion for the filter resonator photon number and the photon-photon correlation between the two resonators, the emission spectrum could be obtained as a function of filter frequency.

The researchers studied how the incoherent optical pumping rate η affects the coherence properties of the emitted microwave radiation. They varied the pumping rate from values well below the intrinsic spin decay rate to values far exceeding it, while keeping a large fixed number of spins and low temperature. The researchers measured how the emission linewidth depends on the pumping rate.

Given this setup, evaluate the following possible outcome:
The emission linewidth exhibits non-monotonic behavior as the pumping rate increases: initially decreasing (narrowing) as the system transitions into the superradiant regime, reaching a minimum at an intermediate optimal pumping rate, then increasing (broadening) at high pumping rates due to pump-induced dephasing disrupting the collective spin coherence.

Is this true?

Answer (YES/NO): NO